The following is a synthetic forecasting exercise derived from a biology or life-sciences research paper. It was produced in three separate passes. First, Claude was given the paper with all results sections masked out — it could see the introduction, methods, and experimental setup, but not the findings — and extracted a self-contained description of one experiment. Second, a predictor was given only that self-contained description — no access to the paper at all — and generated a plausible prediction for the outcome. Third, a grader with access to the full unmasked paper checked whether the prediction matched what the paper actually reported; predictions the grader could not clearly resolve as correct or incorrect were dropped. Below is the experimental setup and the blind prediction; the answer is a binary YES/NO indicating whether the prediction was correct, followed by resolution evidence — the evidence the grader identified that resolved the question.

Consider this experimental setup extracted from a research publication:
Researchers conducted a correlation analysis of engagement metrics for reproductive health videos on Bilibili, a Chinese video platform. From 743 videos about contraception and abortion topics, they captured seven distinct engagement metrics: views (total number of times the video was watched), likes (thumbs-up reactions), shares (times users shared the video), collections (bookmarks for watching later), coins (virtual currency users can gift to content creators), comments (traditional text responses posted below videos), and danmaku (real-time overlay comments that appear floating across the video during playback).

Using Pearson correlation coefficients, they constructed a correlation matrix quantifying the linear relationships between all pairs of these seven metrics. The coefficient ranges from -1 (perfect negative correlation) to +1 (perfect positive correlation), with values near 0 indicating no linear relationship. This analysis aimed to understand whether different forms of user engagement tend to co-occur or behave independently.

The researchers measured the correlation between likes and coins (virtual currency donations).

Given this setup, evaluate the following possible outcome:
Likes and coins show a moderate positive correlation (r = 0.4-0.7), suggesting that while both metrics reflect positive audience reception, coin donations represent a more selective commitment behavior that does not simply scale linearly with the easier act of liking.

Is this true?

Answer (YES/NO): NO